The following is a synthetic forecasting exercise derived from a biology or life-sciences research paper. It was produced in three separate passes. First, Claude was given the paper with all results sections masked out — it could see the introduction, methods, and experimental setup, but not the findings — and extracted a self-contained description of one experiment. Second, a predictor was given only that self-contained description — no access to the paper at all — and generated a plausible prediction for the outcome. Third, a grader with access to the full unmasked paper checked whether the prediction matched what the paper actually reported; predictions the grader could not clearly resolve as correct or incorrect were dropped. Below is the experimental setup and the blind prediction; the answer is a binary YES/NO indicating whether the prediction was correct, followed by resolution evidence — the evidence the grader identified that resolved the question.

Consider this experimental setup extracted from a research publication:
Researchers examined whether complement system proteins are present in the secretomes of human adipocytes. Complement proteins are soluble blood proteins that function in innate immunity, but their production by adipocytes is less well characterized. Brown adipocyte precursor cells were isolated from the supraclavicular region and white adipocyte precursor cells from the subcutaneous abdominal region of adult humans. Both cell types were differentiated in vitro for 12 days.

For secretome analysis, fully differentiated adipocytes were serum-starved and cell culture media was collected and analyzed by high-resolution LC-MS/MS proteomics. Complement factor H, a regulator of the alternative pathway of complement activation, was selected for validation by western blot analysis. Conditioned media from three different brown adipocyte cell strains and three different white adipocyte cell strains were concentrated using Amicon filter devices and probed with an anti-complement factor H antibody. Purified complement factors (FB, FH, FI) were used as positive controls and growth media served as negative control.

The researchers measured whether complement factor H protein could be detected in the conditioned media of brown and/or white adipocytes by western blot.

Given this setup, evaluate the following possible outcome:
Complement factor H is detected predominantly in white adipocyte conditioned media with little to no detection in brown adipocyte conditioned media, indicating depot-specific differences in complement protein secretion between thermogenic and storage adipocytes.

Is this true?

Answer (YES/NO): NO